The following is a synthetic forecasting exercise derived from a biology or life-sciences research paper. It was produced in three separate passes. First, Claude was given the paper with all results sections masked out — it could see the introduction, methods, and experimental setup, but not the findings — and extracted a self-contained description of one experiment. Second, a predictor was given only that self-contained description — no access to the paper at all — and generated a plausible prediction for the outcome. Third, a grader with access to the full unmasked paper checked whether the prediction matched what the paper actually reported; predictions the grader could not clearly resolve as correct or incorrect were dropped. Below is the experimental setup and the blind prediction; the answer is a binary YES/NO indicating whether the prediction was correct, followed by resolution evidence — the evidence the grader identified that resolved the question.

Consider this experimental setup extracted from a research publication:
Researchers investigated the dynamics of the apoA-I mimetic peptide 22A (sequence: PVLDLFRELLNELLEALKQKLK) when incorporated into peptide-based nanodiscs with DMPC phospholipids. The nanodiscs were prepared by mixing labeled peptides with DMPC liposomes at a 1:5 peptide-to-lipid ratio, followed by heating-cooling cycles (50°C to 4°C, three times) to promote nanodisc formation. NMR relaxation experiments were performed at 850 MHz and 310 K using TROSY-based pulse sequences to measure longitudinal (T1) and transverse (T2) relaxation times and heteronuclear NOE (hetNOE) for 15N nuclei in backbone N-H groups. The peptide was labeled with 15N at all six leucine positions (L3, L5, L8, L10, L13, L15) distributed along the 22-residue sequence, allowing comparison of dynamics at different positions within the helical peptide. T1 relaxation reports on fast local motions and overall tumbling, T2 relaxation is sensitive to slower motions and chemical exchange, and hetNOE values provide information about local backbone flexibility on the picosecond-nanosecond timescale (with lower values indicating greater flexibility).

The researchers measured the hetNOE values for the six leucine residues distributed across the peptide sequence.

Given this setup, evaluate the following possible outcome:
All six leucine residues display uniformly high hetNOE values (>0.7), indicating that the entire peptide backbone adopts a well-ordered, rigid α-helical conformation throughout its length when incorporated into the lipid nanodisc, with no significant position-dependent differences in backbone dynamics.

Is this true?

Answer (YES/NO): NO